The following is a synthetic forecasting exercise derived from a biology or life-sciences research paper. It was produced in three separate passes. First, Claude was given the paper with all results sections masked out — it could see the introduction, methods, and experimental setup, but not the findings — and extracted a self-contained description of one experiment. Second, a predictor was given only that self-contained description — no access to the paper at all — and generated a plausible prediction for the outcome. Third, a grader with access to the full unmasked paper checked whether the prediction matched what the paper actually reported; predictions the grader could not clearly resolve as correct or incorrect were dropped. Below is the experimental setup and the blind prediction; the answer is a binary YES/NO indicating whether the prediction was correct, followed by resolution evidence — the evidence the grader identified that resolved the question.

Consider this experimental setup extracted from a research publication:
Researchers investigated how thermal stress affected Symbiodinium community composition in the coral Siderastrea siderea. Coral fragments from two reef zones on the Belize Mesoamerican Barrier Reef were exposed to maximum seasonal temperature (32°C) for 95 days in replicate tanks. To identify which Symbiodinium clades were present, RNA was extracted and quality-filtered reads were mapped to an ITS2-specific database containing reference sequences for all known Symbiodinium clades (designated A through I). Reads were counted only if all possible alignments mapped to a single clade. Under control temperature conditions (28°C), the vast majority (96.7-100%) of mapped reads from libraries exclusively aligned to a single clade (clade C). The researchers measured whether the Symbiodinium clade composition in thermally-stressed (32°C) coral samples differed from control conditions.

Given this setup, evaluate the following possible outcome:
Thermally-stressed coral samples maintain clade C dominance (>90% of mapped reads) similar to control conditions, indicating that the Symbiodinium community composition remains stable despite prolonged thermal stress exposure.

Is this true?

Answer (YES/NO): NO